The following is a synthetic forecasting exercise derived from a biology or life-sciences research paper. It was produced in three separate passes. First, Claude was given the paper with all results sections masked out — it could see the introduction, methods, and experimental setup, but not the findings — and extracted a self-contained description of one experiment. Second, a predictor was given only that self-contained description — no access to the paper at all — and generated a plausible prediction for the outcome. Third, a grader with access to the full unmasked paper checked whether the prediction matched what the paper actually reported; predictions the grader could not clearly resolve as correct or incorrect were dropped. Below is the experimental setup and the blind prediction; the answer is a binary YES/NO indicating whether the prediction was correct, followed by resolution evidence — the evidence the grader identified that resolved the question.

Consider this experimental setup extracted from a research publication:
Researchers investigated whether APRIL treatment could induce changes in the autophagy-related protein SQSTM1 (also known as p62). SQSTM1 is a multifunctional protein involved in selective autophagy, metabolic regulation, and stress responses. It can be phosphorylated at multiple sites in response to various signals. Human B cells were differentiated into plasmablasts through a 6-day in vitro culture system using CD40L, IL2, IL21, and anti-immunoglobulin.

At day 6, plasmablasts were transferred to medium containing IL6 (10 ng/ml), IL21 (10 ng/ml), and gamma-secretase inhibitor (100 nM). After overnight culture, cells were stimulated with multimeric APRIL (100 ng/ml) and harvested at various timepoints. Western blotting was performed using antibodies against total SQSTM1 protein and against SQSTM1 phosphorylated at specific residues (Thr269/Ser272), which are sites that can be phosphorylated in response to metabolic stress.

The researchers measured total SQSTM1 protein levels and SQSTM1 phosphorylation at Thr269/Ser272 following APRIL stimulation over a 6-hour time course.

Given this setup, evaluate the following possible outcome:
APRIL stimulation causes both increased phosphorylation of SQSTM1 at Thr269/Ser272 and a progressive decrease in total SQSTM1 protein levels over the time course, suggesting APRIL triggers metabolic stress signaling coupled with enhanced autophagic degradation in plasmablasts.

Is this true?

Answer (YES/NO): NO